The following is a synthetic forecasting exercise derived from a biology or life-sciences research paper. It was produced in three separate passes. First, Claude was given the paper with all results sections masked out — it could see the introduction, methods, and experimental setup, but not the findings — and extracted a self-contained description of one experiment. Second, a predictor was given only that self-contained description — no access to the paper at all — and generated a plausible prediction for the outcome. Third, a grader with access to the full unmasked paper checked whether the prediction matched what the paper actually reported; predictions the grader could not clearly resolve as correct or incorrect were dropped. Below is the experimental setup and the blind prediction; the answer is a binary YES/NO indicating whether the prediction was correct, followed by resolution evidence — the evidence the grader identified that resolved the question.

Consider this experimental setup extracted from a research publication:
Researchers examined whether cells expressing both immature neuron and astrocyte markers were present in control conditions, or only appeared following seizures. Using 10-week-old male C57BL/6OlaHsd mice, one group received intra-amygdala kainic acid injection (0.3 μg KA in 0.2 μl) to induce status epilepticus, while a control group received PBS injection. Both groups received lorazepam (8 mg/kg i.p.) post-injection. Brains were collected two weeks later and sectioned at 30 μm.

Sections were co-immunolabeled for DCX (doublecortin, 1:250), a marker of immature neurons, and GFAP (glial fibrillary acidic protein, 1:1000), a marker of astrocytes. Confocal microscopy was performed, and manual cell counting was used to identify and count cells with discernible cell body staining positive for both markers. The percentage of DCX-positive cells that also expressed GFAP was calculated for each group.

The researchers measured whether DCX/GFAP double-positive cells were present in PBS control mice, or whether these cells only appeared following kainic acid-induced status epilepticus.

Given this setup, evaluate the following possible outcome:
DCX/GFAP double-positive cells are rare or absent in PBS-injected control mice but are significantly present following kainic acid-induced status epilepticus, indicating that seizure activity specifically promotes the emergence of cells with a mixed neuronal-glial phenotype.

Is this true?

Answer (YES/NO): YES